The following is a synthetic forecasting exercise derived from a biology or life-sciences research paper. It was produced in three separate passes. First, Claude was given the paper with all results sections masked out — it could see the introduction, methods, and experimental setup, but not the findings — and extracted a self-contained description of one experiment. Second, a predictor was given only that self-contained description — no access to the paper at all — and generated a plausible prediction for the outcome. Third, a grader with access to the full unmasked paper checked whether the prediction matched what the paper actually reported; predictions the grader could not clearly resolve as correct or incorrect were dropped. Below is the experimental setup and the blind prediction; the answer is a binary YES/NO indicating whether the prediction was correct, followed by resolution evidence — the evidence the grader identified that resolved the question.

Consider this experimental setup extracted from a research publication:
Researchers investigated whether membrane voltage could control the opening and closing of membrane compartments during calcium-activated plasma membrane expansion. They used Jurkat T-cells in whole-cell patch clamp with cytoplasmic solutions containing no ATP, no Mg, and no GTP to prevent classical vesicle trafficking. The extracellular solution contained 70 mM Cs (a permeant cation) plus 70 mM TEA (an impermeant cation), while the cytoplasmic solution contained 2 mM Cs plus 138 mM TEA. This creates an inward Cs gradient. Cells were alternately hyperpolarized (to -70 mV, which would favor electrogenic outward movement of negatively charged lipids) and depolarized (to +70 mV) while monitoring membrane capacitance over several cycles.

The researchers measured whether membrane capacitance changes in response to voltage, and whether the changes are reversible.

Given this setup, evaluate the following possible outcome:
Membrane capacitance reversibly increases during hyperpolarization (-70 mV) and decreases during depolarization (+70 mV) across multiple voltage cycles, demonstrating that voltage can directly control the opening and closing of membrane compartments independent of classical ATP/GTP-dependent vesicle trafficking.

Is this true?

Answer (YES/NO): YES